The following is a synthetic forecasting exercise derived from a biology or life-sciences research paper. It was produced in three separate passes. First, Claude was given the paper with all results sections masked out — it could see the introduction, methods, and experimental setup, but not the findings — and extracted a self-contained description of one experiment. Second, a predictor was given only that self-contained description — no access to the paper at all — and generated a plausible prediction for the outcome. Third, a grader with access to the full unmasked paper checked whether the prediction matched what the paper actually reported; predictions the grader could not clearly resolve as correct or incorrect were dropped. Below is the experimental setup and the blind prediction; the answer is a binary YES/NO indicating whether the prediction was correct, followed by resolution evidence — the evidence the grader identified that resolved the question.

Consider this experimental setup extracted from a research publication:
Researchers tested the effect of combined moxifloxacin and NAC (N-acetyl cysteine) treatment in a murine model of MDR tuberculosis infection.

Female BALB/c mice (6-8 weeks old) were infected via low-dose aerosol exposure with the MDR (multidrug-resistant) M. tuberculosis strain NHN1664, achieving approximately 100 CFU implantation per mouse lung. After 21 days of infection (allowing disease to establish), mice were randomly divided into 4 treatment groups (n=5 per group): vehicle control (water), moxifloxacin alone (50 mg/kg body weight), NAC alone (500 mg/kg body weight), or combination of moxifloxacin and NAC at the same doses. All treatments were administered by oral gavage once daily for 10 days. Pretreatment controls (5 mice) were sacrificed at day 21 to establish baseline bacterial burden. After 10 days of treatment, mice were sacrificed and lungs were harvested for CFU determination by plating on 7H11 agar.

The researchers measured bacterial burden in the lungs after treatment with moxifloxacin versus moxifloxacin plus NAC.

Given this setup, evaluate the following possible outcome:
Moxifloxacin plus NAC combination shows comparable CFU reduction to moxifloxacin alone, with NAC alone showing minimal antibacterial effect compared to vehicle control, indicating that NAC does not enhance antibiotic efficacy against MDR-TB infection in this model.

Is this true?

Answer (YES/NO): NO